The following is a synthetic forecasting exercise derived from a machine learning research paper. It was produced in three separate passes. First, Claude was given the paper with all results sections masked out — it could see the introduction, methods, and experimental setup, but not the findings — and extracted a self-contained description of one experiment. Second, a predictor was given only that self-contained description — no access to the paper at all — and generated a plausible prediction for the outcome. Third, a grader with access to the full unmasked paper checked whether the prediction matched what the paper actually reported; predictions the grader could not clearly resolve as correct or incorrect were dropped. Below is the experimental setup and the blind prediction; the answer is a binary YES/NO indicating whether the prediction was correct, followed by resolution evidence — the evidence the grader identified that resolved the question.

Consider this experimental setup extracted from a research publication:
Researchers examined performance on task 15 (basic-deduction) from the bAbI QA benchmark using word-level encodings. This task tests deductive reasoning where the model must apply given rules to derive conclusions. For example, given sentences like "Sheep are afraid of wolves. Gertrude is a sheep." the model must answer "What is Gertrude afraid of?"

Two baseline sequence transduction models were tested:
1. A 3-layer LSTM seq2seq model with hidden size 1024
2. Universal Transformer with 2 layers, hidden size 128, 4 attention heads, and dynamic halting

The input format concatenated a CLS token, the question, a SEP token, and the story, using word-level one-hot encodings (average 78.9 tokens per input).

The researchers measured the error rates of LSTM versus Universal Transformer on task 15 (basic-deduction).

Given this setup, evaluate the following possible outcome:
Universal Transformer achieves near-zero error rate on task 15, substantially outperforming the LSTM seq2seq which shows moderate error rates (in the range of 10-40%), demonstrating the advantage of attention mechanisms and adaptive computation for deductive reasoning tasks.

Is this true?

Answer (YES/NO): NO